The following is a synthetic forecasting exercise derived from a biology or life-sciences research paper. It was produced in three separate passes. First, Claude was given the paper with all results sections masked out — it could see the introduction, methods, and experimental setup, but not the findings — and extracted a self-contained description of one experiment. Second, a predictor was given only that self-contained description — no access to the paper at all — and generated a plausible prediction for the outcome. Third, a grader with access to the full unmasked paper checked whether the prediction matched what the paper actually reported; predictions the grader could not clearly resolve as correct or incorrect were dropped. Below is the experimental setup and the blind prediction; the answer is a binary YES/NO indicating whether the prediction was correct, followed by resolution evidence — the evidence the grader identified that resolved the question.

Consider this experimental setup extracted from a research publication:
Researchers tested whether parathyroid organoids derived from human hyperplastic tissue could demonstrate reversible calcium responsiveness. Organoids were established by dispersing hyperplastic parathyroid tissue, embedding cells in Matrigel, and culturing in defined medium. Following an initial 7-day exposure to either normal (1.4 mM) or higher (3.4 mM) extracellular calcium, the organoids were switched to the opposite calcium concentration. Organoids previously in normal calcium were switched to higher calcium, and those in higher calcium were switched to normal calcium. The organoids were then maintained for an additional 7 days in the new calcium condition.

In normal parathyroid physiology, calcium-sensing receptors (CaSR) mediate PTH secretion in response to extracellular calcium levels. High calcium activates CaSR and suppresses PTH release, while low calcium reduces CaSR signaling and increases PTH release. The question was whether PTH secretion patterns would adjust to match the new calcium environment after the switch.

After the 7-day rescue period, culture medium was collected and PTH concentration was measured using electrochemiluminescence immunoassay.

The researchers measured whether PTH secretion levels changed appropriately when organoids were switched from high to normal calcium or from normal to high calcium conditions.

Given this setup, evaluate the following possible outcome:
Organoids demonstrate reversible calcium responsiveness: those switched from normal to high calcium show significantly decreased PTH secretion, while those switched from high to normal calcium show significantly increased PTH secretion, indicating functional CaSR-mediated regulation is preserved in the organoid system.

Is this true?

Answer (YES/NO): YES